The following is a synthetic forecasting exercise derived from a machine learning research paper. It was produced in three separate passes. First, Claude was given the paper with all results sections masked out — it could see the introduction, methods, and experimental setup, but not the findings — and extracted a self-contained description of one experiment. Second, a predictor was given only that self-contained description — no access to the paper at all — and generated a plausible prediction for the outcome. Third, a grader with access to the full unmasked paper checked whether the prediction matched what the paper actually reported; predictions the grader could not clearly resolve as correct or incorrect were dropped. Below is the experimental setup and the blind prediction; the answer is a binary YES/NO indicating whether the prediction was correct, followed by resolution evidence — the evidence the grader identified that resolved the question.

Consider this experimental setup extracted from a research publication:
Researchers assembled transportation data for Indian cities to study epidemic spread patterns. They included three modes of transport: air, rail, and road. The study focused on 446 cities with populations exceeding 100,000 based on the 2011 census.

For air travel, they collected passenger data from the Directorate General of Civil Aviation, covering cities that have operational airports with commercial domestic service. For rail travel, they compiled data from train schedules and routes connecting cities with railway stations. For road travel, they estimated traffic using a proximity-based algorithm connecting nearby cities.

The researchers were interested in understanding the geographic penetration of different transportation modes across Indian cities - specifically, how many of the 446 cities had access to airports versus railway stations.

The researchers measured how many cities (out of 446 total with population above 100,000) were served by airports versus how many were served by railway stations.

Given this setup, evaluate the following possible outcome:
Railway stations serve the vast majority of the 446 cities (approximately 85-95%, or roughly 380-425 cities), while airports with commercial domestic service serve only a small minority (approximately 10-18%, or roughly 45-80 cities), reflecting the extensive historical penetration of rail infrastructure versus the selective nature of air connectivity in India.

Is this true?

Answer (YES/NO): NO